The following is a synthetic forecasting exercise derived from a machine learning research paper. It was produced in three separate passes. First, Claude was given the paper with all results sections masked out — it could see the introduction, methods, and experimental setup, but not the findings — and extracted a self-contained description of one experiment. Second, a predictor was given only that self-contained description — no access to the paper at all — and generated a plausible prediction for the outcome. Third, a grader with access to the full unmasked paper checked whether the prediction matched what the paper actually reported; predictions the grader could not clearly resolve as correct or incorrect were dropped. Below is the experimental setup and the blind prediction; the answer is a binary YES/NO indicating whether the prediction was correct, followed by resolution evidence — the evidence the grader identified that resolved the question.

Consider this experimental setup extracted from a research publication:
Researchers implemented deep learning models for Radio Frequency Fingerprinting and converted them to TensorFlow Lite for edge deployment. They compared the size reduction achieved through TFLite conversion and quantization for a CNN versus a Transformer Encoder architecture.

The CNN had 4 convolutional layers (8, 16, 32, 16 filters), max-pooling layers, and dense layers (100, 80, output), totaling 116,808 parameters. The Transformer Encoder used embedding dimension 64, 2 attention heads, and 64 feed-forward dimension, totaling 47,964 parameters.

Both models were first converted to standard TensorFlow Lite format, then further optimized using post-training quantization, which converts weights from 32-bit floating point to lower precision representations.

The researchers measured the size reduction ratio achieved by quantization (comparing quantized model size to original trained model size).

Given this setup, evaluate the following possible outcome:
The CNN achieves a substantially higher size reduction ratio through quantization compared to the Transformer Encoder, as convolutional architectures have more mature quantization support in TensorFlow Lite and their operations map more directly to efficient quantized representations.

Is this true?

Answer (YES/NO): YES